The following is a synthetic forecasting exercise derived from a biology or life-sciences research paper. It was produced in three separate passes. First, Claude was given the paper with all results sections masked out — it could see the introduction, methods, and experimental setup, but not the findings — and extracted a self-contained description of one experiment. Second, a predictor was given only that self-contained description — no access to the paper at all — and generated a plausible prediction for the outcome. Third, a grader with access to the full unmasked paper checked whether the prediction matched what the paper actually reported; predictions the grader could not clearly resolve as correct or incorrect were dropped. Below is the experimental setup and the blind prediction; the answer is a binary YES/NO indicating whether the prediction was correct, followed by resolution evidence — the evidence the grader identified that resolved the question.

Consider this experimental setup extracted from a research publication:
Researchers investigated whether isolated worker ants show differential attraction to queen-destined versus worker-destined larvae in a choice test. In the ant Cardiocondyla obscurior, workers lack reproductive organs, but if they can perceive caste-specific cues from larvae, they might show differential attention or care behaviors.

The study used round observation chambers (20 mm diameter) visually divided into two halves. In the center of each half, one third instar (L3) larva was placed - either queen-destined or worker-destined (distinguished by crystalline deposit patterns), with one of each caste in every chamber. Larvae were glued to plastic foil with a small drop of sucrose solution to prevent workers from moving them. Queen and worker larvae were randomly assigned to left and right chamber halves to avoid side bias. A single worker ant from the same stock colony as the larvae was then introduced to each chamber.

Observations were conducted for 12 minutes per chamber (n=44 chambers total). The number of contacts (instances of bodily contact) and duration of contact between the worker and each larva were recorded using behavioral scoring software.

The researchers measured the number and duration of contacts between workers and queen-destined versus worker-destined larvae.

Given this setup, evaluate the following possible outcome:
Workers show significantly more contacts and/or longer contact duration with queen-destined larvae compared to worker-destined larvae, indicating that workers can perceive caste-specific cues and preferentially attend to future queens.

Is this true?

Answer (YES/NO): NO